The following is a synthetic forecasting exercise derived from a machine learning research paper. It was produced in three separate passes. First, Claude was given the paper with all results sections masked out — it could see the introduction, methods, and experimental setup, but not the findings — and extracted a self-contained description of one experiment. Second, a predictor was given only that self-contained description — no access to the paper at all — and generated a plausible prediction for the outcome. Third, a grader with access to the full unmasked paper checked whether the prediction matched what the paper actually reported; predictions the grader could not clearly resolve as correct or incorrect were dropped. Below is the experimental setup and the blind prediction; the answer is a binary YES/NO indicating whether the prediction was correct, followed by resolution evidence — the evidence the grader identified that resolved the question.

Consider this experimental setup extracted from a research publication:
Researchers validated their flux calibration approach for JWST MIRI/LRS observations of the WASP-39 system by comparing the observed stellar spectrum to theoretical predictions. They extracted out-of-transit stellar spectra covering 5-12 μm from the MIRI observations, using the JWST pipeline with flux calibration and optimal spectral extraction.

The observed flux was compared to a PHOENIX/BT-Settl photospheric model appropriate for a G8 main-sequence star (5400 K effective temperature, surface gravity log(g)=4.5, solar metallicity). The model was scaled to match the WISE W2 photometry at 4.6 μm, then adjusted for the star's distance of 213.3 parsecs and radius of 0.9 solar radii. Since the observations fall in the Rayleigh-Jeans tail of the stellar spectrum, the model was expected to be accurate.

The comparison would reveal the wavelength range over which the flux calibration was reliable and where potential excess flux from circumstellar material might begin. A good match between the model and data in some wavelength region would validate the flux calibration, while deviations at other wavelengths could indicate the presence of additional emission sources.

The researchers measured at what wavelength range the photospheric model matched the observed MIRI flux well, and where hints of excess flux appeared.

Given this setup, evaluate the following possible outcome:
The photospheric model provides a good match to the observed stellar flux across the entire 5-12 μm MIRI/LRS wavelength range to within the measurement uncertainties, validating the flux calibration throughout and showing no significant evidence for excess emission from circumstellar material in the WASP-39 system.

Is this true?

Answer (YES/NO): NO